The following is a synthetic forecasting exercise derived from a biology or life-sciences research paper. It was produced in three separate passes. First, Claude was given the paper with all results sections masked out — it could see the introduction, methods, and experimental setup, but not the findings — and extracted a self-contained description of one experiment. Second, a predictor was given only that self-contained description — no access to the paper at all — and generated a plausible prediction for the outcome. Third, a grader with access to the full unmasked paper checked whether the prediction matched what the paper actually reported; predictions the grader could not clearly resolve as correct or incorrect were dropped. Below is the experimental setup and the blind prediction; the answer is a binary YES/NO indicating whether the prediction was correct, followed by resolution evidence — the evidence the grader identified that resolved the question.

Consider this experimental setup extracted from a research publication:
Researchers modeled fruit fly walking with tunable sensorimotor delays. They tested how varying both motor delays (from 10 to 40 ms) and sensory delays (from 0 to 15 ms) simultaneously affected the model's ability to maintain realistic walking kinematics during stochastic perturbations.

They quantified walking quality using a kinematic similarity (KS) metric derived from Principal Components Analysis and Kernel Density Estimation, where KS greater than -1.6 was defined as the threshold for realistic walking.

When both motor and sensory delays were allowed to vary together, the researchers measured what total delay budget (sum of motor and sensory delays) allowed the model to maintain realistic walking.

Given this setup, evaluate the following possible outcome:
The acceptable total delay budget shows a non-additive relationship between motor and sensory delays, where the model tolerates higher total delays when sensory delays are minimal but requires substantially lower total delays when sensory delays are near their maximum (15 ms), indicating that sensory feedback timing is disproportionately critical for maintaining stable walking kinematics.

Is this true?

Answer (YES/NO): NO